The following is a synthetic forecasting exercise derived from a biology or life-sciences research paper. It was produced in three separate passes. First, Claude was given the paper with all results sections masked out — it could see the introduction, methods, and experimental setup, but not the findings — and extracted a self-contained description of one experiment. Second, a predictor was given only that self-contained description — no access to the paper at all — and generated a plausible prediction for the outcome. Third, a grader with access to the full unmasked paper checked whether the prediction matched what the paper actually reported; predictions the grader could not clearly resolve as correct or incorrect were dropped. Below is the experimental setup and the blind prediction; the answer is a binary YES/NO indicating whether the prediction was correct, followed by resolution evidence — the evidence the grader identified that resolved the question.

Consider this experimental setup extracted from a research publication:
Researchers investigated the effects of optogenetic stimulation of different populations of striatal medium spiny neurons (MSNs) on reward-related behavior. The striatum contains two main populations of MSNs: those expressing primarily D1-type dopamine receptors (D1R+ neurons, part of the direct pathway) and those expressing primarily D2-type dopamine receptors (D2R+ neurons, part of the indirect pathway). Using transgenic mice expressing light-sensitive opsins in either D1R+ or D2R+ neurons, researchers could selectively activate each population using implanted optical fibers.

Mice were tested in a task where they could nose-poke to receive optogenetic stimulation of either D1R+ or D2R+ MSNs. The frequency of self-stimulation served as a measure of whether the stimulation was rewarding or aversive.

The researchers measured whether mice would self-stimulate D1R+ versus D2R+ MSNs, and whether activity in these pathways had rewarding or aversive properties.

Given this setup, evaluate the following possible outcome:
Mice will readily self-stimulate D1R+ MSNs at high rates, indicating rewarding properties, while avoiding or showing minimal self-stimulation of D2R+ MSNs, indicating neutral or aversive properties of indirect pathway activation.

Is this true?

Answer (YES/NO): YES